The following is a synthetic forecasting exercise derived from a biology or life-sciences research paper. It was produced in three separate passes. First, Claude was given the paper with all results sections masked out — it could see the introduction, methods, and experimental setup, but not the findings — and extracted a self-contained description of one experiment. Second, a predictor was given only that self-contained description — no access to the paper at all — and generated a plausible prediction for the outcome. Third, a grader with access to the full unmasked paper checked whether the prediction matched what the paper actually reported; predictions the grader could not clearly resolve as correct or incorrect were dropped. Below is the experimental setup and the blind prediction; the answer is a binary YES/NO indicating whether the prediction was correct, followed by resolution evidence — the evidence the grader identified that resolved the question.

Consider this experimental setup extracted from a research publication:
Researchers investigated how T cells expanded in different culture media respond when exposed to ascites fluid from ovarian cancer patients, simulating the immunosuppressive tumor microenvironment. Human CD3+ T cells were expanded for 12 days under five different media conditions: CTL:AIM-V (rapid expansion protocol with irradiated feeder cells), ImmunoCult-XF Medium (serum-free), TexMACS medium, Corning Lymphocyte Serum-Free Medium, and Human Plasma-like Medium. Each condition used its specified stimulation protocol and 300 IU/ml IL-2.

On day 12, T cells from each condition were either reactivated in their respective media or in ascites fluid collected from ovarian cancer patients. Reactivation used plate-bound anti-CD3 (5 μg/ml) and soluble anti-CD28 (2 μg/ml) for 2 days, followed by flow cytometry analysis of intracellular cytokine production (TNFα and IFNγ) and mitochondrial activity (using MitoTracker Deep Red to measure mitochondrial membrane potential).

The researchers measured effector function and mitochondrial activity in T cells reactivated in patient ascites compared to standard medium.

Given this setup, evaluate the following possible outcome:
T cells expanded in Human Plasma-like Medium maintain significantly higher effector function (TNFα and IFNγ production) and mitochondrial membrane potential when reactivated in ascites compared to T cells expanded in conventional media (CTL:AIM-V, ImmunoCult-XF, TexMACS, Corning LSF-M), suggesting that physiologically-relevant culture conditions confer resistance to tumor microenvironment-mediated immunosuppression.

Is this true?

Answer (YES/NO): NO